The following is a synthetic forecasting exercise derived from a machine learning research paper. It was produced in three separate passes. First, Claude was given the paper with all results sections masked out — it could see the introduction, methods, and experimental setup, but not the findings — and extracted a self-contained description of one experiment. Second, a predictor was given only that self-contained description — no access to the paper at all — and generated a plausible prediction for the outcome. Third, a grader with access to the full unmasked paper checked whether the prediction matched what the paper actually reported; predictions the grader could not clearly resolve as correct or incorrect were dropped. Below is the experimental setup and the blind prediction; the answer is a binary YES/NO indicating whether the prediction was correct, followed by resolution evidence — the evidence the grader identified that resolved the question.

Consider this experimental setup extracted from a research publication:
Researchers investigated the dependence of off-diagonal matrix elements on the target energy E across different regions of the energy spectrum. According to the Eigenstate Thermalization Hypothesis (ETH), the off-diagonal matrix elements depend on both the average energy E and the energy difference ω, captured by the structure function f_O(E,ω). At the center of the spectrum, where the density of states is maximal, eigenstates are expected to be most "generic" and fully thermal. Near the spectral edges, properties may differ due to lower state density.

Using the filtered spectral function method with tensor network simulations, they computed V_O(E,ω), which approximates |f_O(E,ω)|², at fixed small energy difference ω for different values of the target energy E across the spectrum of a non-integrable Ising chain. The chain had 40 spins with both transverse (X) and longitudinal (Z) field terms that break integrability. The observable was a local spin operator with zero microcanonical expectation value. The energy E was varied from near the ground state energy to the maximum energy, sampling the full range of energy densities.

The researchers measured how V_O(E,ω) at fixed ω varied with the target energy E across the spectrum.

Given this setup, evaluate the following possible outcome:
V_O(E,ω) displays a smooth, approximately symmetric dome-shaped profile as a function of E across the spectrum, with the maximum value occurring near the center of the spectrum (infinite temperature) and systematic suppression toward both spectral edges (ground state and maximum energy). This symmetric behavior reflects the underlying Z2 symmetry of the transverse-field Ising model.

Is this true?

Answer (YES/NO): NO